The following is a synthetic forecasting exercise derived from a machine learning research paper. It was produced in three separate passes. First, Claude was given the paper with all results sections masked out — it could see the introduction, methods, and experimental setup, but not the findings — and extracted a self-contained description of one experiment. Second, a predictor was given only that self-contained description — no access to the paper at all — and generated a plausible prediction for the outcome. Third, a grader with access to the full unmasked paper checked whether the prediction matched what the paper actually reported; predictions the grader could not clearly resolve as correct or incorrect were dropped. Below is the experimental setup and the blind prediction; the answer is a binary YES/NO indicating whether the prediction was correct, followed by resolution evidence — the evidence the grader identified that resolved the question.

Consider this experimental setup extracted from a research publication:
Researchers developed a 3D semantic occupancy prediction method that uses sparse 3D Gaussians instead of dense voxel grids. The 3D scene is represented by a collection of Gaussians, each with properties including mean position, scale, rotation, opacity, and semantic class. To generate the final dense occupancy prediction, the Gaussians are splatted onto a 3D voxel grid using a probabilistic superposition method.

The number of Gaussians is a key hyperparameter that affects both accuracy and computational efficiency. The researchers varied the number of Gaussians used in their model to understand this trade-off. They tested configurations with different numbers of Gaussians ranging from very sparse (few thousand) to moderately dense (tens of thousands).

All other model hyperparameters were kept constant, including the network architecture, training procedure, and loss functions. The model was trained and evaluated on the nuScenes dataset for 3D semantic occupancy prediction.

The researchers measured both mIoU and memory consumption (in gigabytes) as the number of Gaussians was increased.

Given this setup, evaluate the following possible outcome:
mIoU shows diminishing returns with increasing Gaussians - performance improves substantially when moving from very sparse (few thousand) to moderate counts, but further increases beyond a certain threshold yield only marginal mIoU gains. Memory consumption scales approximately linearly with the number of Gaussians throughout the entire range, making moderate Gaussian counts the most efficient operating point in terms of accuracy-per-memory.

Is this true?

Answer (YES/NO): NO